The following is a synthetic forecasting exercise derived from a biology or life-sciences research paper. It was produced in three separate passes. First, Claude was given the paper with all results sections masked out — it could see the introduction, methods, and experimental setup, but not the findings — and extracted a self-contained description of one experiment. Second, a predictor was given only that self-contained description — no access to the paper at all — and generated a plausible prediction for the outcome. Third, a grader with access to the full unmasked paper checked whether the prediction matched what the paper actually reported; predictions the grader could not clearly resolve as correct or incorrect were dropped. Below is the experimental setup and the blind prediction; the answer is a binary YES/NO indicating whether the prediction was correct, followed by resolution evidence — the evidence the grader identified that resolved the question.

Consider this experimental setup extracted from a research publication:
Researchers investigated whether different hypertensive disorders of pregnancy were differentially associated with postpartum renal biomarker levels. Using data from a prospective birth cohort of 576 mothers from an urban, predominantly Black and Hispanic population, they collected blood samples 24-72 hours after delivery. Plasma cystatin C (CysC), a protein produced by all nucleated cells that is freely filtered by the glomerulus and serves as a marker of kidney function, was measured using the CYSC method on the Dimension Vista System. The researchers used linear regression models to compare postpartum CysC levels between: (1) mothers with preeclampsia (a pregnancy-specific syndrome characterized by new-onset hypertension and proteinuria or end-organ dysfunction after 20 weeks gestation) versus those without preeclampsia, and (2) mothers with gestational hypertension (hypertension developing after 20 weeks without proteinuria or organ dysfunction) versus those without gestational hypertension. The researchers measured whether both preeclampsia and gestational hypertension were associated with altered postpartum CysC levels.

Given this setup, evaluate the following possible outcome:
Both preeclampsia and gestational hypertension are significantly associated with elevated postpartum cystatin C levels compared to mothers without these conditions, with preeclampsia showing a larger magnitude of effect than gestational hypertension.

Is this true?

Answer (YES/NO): NO